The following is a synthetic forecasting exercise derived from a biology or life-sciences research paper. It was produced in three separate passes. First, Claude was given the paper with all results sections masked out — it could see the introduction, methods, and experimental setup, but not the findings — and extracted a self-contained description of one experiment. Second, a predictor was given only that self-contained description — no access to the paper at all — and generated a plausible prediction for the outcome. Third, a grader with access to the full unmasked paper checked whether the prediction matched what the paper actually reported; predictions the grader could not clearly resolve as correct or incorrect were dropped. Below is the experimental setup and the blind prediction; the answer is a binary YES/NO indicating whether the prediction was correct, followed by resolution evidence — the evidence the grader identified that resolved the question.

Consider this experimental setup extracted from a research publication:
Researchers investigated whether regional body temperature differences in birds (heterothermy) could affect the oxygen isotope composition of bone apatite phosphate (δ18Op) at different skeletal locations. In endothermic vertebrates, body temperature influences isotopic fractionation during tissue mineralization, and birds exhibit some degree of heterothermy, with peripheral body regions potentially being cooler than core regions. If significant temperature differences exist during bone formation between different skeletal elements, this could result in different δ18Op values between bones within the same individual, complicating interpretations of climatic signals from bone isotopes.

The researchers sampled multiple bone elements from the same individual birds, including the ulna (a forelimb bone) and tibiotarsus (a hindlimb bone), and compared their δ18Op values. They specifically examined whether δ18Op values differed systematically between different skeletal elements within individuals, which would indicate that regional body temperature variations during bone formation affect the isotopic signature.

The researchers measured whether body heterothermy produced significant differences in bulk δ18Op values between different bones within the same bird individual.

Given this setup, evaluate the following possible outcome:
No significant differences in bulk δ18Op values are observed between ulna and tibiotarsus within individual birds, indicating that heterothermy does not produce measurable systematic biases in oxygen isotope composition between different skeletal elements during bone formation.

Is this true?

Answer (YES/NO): YES